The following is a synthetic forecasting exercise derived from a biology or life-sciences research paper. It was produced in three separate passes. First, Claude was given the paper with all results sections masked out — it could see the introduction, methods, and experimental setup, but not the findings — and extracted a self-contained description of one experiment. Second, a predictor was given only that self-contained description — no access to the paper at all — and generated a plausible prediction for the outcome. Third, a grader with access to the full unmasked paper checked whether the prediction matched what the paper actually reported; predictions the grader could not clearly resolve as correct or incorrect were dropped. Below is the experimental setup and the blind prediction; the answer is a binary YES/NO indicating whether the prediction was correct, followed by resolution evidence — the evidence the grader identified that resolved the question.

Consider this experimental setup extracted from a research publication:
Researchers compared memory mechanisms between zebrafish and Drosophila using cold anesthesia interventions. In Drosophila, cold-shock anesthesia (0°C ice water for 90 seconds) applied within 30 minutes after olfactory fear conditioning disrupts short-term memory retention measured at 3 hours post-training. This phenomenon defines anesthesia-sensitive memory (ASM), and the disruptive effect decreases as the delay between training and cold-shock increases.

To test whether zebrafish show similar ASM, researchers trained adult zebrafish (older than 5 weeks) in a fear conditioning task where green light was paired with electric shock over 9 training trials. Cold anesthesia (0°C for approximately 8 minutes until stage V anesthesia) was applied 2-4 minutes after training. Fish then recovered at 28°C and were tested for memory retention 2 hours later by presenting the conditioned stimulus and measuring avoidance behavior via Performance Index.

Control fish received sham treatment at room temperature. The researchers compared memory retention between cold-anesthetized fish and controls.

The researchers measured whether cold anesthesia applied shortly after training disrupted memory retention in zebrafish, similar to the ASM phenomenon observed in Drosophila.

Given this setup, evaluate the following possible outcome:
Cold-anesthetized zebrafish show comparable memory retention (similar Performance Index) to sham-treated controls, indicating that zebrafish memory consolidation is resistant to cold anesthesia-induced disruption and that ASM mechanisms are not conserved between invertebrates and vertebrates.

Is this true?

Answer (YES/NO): YES